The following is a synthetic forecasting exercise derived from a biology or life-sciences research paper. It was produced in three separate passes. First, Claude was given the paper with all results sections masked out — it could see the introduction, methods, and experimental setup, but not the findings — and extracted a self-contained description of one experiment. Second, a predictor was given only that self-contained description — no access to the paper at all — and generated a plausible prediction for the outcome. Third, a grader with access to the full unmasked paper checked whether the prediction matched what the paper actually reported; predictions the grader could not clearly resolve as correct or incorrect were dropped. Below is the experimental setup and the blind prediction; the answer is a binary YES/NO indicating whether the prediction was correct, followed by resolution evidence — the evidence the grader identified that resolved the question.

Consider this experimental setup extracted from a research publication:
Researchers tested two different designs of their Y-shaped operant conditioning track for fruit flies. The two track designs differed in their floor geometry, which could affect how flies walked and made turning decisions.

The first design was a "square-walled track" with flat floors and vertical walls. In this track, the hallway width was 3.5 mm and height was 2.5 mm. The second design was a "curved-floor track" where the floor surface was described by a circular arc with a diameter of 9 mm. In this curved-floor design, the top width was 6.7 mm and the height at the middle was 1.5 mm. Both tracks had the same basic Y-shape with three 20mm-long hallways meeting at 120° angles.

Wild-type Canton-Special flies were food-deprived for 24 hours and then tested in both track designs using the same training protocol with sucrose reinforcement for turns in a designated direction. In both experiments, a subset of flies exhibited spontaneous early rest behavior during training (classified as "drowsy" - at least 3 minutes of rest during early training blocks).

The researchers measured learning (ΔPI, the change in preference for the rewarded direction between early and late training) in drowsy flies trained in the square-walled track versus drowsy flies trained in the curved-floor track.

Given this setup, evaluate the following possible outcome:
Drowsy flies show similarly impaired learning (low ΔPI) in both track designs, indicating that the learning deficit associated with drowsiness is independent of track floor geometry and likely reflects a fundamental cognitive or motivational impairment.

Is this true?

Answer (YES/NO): NO